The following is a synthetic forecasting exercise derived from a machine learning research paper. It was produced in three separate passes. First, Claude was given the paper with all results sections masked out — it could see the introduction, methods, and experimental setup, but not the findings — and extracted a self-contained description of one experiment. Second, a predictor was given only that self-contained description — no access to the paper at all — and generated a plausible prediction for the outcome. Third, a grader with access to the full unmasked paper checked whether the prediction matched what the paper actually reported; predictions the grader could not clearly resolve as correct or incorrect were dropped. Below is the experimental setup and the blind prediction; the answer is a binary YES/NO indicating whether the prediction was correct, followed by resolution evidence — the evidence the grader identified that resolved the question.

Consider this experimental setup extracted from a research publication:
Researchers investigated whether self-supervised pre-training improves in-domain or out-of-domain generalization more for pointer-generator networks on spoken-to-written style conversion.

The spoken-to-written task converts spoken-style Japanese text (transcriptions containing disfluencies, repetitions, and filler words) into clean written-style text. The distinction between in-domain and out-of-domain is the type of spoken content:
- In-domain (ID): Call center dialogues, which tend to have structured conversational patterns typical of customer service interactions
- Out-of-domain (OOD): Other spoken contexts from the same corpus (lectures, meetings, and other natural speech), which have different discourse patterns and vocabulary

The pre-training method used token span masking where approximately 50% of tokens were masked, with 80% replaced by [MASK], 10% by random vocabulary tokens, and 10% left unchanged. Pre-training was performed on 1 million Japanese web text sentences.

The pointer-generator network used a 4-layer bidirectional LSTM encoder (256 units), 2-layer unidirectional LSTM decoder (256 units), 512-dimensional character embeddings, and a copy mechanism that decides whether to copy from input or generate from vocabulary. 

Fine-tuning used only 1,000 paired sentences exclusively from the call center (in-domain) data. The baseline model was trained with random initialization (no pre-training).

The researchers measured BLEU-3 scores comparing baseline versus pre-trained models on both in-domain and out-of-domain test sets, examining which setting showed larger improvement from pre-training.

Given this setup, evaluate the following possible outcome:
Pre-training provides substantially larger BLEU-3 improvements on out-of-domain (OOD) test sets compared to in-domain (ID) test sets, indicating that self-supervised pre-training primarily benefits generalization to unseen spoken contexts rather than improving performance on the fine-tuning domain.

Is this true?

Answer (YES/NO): YES